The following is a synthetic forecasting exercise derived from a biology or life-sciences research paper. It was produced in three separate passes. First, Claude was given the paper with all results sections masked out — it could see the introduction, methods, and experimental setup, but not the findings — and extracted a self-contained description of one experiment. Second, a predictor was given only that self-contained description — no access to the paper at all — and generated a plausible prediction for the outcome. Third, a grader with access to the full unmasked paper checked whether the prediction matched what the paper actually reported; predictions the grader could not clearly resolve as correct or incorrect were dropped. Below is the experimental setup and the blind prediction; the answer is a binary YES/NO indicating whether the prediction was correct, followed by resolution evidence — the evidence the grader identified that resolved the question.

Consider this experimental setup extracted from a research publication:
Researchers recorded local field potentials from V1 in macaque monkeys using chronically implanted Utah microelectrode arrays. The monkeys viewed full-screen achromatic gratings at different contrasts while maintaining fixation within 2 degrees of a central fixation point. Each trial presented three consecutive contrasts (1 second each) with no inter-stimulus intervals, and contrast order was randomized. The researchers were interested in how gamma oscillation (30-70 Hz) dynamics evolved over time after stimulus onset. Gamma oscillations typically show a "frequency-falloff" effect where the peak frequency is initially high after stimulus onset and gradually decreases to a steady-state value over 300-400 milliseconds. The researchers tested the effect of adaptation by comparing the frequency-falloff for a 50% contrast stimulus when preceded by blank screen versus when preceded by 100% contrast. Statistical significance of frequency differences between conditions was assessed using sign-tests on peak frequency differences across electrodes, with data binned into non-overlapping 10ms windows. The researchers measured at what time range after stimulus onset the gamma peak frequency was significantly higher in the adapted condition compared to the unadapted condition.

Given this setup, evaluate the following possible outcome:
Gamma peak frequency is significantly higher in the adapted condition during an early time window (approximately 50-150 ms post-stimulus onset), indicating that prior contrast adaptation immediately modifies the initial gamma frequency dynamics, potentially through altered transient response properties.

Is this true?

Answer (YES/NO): NO